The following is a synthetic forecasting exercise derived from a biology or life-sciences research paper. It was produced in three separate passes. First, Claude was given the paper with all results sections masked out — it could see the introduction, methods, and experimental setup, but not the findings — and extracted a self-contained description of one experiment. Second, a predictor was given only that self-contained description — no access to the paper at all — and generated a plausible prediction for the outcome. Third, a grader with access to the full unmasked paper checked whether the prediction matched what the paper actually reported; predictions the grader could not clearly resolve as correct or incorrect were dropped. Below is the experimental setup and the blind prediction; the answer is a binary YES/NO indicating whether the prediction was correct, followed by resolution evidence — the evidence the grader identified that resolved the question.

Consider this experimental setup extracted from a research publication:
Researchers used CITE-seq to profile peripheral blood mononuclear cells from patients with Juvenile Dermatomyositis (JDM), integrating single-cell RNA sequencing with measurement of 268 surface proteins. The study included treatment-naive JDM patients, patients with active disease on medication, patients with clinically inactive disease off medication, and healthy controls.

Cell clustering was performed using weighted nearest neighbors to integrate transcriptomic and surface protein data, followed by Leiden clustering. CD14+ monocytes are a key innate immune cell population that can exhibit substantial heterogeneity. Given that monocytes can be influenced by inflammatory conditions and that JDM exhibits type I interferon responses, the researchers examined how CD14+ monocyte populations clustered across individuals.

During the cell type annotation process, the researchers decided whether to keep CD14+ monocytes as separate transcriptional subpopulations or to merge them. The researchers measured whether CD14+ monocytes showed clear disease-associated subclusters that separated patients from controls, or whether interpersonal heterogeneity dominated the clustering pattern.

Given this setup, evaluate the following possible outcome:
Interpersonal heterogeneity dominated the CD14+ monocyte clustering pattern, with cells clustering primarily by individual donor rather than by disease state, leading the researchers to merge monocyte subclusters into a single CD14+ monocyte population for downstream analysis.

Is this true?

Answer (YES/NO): YES